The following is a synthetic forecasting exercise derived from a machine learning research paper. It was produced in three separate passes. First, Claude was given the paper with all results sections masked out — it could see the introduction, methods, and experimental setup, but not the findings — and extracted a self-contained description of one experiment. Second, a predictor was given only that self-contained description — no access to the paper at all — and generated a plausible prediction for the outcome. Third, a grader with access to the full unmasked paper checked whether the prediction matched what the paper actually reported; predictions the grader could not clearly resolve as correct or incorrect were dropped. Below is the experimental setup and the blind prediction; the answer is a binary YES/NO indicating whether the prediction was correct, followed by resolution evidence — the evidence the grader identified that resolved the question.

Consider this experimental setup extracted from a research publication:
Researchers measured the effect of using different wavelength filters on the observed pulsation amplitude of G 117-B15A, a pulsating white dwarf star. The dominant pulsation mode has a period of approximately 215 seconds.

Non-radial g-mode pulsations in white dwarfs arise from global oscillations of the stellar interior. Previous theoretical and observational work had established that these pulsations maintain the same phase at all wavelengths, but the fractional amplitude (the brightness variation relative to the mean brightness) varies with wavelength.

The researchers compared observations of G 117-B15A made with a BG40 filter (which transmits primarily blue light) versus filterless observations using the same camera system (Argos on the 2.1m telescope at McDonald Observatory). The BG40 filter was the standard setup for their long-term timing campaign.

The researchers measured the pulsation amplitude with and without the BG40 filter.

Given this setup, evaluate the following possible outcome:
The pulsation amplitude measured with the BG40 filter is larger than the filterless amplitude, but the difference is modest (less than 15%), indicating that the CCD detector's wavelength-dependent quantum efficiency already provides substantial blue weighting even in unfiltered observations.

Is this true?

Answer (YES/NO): NO